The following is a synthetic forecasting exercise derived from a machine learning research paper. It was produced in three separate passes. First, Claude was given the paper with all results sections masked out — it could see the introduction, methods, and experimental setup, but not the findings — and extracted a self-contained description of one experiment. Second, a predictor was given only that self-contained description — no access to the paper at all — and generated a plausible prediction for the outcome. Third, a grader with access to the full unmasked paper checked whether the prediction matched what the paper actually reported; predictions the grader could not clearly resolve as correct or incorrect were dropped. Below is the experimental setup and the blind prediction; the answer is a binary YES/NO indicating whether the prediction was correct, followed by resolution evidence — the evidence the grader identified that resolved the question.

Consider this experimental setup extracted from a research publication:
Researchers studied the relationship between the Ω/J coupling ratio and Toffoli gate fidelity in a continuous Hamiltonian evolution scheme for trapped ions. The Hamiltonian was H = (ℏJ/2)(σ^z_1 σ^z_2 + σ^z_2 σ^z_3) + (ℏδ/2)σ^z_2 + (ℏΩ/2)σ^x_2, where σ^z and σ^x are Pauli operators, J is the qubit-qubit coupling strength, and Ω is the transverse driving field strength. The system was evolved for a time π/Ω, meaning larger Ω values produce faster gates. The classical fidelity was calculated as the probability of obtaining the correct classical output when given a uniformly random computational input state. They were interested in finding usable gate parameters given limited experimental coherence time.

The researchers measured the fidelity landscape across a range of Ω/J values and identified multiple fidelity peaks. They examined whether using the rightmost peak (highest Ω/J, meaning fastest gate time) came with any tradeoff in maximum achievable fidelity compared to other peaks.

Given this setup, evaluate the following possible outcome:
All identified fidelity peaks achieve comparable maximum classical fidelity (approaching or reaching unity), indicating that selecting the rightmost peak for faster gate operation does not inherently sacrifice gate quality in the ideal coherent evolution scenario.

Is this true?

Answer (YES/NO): NO